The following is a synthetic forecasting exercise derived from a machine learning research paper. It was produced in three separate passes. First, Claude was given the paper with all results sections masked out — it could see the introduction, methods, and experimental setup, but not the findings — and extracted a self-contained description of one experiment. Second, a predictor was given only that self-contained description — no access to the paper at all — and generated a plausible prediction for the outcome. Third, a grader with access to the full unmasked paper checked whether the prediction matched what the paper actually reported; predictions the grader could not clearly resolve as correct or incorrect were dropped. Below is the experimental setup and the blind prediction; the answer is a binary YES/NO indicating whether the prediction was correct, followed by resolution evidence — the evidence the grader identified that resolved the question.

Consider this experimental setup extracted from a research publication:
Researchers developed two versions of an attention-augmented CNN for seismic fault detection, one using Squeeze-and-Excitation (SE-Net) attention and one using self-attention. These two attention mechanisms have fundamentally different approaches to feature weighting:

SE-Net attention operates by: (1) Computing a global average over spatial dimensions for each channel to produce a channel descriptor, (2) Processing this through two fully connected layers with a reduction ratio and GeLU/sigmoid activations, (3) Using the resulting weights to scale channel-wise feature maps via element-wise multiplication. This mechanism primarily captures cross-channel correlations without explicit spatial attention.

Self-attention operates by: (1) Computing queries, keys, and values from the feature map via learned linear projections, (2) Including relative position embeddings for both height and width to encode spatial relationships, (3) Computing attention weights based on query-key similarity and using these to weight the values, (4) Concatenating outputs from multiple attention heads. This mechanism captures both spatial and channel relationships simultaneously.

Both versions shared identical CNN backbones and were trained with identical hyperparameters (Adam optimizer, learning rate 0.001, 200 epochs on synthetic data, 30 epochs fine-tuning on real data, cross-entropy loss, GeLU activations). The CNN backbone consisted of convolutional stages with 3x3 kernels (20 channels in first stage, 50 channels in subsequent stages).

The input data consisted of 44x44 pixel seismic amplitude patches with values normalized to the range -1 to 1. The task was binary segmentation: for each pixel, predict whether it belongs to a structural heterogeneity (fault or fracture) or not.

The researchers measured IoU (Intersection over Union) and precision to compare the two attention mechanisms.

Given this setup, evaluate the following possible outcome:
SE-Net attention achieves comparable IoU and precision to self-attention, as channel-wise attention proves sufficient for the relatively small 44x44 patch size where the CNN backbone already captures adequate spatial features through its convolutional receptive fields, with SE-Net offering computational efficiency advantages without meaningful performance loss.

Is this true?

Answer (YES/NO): NO